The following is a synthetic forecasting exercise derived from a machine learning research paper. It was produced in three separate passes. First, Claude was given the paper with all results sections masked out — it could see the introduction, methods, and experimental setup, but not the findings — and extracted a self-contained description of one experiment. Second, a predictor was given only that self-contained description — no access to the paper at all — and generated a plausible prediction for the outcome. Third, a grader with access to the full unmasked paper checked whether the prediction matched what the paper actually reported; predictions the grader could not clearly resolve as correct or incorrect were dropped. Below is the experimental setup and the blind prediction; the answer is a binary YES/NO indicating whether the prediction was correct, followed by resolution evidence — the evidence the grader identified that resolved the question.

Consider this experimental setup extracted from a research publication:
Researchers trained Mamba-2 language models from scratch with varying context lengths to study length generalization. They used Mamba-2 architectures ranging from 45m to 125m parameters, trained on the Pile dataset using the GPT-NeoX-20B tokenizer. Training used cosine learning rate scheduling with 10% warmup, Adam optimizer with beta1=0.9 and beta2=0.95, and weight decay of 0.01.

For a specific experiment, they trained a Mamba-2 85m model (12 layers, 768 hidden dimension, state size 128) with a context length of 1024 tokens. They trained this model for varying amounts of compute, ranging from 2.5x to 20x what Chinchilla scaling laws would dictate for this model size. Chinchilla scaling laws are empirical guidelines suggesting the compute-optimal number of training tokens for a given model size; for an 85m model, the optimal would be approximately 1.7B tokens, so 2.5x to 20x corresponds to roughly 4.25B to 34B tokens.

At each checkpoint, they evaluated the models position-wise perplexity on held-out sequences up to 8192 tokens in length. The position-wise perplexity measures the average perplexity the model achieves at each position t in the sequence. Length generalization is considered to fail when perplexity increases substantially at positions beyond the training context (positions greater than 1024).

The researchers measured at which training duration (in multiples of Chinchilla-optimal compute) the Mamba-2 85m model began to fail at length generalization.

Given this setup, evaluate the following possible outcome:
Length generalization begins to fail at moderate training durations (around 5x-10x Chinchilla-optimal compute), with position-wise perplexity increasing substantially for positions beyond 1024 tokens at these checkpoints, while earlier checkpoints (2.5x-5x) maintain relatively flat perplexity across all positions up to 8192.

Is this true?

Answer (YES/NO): YES